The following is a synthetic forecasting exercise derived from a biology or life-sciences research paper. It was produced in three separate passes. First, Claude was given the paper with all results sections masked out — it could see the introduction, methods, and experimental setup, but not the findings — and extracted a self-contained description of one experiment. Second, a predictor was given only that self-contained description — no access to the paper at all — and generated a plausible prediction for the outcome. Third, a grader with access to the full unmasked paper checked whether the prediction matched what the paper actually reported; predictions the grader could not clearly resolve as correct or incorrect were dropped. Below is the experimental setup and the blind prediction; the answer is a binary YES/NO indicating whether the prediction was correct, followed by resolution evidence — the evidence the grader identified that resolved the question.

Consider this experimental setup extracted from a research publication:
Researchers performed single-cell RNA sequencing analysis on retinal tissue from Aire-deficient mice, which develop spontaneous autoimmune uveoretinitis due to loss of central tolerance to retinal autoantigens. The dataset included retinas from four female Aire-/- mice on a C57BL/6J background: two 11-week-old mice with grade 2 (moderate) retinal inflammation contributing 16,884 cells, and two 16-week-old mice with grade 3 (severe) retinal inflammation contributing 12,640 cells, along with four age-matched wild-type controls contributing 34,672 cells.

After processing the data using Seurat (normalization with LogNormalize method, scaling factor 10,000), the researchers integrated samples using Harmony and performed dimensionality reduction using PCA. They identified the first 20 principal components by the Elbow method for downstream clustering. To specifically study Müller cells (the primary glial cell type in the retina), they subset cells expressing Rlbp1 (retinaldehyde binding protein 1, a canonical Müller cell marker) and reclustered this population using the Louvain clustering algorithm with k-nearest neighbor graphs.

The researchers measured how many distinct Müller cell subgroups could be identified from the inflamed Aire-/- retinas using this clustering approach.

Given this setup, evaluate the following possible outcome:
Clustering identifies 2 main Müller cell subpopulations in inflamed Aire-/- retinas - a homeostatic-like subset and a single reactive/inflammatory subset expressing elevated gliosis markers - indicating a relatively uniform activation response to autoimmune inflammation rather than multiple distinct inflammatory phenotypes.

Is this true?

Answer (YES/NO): NO